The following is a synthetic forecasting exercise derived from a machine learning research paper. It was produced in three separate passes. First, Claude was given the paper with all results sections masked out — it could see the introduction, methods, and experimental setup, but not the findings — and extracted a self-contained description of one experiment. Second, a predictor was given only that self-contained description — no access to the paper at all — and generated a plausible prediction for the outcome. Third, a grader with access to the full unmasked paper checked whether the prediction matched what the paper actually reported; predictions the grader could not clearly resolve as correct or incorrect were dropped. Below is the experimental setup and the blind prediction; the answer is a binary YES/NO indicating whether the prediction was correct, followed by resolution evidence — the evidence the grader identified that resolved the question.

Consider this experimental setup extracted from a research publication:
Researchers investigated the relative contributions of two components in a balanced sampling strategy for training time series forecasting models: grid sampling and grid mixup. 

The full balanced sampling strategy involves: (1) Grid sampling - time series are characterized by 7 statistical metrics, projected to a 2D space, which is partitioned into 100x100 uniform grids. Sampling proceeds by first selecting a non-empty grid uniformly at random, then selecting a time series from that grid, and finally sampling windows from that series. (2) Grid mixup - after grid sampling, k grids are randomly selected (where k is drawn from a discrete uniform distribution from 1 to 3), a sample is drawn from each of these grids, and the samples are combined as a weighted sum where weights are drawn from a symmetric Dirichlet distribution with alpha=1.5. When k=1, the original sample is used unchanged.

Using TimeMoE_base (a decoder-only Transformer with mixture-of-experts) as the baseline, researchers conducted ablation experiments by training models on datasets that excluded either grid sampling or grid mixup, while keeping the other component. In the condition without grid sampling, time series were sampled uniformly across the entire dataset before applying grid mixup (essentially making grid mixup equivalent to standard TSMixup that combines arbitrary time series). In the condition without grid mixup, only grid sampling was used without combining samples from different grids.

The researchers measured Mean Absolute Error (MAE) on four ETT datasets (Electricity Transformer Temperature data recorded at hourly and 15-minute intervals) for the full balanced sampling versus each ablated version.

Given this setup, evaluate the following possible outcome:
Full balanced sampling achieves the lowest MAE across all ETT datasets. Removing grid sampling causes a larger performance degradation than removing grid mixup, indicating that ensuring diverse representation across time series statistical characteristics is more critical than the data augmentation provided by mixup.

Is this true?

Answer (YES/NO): NO